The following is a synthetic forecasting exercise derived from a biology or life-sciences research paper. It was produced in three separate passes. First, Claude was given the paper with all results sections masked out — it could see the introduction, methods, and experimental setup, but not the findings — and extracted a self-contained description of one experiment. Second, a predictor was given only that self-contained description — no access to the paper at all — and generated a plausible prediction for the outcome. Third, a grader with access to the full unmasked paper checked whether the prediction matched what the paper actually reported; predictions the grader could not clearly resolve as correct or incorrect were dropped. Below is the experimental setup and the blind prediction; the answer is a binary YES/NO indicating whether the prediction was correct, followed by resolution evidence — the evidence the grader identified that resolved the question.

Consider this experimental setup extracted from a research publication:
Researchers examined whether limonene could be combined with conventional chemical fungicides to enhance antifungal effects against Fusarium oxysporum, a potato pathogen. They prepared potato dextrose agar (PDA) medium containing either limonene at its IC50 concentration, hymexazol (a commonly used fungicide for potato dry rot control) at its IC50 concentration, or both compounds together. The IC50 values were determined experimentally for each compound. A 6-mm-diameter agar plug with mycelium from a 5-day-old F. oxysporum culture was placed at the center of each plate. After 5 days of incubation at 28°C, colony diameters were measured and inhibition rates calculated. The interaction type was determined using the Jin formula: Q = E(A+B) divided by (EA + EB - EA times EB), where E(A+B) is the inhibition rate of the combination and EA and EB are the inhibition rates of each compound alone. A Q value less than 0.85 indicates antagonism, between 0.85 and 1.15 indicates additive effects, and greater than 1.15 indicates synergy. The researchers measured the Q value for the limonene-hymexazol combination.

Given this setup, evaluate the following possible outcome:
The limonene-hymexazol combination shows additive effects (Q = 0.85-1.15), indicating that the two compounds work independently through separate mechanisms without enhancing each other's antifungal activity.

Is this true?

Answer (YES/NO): NO